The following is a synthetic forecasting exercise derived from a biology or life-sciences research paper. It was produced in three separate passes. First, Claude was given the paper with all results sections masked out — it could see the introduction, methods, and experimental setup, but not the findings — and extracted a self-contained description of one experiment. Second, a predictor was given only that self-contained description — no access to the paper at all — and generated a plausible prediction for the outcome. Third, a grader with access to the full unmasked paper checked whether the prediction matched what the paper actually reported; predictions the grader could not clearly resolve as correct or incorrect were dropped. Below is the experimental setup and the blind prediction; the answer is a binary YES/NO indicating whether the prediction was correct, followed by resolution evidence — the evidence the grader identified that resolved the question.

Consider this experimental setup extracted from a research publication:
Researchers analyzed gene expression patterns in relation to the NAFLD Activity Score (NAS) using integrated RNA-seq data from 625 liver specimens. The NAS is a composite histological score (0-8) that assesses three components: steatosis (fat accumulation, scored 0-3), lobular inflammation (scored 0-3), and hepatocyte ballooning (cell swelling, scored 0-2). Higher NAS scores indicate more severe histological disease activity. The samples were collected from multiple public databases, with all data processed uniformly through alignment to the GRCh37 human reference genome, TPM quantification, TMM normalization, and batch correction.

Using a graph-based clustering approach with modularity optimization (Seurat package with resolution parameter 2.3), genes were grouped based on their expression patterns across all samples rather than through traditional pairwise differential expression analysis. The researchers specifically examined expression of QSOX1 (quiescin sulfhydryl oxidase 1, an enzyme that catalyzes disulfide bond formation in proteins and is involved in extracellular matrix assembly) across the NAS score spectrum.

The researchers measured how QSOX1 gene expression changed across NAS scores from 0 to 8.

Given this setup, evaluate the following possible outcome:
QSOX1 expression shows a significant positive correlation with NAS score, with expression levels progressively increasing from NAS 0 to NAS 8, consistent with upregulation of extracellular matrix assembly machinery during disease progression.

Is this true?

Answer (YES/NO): YES